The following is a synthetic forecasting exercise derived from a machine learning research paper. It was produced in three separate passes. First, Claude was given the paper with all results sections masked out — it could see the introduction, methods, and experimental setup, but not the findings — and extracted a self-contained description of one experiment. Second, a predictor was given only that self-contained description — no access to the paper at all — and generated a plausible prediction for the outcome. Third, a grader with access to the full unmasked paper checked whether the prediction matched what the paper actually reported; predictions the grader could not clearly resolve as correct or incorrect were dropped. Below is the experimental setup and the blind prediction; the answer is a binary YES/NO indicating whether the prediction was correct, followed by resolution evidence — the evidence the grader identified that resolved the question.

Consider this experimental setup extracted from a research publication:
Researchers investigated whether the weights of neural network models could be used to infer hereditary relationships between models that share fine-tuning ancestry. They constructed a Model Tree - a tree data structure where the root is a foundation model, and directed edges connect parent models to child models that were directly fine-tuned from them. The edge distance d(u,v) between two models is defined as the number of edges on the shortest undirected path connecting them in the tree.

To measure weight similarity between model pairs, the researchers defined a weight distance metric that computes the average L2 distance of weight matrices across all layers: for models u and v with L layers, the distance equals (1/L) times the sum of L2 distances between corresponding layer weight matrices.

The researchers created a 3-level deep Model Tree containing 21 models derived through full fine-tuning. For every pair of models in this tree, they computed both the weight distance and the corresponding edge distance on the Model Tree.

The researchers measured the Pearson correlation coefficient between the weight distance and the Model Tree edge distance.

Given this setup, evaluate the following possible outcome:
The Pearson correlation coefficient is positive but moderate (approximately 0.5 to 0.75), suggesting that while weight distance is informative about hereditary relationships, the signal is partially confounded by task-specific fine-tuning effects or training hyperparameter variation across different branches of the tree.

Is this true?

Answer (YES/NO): NO